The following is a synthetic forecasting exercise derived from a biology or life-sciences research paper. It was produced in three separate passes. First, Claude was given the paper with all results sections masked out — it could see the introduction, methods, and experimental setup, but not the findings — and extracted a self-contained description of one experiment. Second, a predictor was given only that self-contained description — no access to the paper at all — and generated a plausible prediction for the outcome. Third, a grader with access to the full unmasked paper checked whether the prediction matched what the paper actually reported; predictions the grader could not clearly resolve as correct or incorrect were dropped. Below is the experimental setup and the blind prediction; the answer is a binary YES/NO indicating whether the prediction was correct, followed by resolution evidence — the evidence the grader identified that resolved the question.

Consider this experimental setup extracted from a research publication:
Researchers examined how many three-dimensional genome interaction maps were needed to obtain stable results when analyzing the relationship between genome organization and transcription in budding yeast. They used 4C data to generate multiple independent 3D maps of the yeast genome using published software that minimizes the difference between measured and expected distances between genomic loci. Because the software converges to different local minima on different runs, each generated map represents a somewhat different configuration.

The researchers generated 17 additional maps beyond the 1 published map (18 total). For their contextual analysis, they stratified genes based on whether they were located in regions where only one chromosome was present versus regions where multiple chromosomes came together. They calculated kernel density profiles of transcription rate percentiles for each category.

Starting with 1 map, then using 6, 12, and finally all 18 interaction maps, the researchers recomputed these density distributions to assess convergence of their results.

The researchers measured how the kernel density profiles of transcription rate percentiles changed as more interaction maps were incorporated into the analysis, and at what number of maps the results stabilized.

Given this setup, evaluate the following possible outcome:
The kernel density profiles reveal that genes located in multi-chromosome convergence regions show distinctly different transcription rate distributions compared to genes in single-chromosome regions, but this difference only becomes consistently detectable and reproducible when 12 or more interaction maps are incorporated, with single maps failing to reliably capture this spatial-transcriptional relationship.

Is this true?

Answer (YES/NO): NO